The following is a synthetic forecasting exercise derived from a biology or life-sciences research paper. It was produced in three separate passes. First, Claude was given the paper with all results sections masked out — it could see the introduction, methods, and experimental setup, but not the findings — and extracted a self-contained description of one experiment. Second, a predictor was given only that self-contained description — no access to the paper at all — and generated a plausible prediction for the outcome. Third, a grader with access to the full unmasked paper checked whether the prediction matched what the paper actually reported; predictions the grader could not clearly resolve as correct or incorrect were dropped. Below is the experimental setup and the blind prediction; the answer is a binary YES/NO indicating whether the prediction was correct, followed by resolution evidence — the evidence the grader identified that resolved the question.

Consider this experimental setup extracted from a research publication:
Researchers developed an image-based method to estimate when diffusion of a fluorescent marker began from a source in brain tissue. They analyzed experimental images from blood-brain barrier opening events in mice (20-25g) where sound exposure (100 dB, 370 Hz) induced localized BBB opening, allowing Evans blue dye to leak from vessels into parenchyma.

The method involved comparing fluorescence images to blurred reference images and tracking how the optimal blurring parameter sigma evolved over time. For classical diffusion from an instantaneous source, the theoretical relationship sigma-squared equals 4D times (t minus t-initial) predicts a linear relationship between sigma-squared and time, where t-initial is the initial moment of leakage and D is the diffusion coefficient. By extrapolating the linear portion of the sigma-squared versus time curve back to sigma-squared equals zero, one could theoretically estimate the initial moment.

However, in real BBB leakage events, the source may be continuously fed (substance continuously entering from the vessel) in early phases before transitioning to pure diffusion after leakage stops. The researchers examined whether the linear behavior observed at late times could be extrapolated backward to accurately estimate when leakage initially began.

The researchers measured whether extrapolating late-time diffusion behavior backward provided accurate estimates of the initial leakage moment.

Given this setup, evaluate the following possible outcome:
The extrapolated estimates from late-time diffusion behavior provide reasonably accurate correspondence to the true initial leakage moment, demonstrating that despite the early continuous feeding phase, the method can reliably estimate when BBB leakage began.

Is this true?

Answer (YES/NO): NO